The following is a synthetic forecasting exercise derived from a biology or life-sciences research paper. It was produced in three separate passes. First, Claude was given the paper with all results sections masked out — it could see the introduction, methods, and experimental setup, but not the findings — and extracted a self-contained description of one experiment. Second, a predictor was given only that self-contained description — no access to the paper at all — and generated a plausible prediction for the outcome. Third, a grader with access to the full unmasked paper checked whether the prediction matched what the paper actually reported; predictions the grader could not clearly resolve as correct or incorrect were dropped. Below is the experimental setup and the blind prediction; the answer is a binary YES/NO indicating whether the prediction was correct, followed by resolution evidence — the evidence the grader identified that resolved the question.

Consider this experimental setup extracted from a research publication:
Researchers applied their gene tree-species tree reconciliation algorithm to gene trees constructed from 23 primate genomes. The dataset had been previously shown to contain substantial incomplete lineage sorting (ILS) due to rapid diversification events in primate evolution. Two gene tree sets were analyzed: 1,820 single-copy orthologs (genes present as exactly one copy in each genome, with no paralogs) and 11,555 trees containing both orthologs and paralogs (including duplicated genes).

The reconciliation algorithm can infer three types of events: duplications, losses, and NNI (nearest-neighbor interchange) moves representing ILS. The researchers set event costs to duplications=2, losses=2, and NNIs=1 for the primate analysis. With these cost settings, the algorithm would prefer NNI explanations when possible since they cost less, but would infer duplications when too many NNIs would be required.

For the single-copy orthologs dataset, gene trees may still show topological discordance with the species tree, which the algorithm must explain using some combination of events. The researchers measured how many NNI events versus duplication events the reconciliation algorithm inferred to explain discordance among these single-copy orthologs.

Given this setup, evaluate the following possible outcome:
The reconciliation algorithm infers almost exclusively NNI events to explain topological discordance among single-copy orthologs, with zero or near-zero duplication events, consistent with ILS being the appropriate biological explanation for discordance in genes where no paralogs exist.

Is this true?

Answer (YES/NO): NO